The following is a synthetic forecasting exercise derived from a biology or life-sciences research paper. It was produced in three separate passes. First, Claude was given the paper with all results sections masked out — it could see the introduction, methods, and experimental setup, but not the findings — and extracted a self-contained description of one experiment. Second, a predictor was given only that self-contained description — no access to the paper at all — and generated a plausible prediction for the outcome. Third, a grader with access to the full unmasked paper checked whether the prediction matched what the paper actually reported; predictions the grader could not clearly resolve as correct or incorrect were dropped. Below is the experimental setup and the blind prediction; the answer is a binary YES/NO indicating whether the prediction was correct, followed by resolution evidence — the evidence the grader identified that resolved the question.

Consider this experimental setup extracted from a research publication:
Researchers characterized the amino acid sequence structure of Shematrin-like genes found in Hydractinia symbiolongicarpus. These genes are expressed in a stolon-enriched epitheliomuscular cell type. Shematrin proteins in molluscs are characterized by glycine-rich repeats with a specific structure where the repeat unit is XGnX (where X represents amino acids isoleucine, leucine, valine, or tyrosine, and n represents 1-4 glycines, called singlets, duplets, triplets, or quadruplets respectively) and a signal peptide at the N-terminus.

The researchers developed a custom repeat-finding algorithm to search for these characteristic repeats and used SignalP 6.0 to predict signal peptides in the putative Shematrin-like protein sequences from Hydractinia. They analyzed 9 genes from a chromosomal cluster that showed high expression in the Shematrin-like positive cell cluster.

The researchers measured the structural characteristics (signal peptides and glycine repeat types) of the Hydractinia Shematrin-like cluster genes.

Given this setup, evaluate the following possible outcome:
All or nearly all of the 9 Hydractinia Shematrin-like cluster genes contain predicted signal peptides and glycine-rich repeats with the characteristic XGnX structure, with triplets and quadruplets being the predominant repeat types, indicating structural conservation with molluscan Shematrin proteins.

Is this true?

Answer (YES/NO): NO